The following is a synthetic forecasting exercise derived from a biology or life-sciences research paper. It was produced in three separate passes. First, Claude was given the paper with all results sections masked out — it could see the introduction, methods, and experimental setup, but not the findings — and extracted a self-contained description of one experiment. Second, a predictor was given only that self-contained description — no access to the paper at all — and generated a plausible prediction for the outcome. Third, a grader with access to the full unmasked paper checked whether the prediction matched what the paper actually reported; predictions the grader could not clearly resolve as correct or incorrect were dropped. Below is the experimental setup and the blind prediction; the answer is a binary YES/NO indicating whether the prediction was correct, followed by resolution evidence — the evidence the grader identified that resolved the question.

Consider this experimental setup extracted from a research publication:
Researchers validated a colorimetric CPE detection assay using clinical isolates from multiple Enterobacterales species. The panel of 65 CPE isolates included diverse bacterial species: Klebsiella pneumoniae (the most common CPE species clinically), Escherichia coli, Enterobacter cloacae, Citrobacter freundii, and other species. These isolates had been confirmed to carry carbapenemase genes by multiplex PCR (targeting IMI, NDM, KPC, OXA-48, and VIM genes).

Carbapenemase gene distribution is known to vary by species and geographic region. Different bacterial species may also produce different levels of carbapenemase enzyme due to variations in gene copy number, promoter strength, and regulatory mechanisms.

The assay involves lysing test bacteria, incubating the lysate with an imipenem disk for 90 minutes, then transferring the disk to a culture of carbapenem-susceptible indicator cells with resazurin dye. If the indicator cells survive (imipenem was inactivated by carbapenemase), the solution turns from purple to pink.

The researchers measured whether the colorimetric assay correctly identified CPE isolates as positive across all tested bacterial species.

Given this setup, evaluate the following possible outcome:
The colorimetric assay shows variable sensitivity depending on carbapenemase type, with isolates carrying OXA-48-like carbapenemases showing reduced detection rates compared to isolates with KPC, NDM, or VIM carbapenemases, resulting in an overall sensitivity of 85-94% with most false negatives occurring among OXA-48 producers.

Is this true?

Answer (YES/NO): NO